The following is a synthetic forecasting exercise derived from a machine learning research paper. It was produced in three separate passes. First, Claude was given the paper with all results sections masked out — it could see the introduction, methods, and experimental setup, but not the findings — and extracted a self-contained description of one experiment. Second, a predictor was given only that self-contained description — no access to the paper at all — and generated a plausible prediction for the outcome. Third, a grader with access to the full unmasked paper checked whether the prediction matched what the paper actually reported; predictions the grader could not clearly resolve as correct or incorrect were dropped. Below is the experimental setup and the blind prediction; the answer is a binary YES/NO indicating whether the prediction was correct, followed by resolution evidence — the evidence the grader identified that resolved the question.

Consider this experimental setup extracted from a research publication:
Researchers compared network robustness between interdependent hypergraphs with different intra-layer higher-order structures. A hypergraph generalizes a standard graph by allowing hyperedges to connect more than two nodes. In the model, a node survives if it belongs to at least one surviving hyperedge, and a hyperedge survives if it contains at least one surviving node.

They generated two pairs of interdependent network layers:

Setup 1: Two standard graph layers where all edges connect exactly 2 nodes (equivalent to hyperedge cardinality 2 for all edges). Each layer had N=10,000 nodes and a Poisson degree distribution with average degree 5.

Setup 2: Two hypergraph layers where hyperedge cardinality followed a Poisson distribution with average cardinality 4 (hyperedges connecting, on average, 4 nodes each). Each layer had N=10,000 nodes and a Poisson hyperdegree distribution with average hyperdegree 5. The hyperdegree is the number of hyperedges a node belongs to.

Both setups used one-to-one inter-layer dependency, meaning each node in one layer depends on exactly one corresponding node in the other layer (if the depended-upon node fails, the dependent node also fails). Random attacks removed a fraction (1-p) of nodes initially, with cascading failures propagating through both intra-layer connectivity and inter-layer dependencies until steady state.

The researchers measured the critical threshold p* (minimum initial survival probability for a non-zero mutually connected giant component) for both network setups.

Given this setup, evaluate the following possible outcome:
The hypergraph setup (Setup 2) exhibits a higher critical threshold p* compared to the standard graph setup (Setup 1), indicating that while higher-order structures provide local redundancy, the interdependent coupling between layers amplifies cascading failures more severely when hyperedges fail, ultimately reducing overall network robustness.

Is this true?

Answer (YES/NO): NO